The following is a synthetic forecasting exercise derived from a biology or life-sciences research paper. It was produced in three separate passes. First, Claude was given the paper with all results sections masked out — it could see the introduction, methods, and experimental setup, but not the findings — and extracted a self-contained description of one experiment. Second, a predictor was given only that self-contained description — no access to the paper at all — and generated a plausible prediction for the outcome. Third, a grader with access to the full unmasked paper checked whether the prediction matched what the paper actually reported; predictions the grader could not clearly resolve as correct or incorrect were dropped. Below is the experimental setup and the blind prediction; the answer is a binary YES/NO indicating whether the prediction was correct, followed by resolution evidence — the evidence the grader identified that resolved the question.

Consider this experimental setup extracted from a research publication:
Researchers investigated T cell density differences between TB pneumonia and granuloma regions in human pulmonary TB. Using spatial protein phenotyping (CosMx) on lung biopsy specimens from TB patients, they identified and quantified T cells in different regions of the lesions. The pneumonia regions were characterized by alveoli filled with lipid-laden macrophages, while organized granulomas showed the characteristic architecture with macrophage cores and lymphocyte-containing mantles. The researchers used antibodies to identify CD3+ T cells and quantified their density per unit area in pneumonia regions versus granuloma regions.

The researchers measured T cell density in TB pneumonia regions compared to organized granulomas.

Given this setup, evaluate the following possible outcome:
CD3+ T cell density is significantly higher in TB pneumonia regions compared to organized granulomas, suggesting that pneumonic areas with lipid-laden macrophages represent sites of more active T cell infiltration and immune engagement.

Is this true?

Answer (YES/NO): NO